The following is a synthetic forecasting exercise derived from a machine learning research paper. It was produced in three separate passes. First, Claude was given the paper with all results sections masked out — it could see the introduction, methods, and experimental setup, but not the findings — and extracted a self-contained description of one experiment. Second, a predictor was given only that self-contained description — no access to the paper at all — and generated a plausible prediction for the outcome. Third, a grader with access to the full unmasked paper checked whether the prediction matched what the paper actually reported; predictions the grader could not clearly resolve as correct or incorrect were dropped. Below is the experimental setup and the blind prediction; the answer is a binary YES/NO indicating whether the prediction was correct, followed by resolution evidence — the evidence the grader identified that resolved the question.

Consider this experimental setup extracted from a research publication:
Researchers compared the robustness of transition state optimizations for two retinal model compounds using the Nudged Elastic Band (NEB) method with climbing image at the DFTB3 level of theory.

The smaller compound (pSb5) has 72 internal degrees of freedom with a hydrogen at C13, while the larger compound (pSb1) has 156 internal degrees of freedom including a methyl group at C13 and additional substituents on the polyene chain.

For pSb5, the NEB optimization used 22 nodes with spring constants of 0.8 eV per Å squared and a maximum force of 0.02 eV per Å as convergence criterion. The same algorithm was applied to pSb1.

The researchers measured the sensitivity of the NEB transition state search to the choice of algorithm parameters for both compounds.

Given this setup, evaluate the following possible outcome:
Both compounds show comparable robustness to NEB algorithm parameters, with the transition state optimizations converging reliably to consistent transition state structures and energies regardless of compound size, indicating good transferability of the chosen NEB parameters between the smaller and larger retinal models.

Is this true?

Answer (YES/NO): NO